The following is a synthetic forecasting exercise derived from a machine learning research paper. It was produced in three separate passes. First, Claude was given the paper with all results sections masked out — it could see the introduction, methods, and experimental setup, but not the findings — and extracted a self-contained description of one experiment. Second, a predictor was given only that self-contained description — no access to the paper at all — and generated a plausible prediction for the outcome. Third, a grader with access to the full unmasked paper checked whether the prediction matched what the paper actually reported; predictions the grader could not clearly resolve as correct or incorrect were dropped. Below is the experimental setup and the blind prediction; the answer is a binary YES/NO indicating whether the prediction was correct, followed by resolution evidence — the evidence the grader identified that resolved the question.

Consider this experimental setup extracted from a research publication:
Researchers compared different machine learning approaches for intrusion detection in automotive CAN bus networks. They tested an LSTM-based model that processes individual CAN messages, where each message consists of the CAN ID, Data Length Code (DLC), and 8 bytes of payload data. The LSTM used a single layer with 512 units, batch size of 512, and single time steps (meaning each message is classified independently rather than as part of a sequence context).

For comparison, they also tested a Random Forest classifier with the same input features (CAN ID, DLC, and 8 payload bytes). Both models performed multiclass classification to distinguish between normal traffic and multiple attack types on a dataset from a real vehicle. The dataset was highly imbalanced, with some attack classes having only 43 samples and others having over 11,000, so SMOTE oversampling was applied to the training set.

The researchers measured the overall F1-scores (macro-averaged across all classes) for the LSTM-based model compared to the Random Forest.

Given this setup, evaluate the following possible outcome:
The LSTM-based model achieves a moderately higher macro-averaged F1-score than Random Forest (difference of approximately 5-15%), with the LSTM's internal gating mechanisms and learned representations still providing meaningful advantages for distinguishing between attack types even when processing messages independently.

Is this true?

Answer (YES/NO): YES